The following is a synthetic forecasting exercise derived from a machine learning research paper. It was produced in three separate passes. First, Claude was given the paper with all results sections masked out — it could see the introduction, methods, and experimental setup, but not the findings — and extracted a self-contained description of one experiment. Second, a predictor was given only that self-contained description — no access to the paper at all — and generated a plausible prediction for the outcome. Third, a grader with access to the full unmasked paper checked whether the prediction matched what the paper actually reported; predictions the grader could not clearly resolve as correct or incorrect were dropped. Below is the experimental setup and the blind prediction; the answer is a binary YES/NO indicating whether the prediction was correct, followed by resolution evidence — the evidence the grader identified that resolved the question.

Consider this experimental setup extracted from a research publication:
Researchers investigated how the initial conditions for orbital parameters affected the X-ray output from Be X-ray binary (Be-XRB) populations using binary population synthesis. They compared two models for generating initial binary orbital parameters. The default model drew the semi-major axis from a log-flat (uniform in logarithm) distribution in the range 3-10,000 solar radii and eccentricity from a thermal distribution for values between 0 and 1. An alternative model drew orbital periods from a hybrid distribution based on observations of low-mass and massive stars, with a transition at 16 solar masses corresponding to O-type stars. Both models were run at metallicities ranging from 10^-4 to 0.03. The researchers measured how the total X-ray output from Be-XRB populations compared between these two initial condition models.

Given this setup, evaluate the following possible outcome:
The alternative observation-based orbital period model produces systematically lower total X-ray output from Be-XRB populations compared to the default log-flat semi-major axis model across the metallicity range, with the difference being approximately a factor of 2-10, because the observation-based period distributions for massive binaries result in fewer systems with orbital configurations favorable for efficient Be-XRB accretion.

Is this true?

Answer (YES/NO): NO